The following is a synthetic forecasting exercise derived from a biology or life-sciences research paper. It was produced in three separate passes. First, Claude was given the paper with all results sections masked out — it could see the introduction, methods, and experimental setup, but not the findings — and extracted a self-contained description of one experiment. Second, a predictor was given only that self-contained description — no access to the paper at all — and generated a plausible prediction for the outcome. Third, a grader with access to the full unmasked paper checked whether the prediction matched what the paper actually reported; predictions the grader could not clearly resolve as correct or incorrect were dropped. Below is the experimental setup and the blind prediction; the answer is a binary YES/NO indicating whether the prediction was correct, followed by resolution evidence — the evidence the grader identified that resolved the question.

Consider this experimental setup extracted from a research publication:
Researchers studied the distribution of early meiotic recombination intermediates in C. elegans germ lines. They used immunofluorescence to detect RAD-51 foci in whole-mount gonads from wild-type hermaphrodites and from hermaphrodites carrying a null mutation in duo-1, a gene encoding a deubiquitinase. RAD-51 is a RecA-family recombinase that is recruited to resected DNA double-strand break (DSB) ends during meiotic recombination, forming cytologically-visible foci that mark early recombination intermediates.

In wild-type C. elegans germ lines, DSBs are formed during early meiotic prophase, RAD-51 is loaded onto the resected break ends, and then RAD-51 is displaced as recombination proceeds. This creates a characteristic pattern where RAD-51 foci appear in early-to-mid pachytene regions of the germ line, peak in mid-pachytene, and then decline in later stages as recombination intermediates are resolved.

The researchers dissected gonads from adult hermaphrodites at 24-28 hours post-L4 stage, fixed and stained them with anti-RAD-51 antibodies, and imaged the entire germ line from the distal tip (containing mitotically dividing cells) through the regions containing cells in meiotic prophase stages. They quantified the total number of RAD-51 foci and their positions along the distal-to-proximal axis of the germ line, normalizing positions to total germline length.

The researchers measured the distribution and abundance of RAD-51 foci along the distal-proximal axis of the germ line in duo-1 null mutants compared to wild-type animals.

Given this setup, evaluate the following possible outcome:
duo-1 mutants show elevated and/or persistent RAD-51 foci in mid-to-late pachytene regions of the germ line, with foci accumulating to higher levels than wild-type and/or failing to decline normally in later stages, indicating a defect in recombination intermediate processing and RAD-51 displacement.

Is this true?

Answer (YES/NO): YES